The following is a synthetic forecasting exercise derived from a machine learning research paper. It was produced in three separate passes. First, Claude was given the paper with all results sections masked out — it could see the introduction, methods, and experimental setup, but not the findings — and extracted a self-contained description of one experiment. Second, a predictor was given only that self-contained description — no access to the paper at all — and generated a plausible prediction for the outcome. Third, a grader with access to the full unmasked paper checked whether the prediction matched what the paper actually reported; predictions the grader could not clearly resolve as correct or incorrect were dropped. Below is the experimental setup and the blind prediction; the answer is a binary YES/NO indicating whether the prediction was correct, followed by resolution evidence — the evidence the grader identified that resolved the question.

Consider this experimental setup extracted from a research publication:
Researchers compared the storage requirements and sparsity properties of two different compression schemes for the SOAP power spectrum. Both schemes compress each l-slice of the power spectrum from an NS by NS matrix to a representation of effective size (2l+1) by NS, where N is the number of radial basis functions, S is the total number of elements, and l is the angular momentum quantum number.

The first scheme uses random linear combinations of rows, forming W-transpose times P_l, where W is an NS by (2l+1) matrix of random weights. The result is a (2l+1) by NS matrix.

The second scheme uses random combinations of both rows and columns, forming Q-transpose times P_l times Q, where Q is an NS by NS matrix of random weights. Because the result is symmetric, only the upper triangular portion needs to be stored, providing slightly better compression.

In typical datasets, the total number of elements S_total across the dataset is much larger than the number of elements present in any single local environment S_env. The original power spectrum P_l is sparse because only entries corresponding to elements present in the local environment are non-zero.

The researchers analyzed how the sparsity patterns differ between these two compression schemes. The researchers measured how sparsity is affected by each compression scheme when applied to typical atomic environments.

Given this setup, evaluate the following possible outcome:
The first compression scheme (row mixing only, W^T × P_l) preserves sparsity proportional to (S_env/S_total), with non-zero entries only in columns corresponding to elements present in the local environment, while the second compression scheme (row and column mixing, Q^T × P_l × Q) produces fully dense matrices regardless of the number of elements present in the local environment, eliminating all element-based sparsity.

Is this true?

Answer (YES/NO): YES